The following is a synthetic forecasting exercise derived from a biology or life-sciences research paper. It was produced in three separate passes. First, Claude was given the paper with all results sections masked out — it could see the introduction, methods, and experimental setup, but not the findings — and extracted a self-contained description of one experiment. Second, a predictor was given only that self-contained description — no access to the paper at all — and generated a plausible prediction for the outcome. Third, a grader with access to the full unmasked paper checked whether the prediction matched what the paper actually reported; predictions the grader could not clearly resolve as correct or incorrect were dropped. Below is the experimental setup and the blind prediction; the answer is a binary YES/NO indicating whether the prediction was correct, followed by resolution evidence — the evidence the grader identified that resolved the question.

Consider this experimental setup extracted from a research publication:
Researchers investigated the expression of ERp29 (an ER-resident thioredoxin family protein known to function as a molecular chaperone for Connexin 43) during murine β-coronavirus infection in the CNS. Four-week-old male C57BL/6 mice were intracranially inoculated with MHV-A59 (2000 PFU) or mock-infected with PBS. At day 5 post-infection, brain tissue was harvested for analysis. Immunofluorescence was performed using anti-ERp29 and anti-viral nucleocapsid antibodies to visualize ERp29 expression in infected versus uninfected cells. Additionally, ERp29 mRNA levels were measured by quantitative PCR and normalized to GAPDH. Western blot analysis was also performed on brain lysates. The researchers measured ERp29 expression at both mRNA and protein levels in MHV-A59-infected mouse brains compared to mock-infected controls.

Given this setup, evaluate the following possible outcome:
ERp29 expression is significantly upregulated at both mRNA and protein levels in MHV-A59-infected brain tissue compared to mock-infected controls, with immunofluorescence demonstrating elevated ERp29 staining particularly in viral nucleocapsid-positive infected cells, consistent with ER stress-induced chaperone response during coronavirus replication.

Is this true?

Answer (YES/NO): NO